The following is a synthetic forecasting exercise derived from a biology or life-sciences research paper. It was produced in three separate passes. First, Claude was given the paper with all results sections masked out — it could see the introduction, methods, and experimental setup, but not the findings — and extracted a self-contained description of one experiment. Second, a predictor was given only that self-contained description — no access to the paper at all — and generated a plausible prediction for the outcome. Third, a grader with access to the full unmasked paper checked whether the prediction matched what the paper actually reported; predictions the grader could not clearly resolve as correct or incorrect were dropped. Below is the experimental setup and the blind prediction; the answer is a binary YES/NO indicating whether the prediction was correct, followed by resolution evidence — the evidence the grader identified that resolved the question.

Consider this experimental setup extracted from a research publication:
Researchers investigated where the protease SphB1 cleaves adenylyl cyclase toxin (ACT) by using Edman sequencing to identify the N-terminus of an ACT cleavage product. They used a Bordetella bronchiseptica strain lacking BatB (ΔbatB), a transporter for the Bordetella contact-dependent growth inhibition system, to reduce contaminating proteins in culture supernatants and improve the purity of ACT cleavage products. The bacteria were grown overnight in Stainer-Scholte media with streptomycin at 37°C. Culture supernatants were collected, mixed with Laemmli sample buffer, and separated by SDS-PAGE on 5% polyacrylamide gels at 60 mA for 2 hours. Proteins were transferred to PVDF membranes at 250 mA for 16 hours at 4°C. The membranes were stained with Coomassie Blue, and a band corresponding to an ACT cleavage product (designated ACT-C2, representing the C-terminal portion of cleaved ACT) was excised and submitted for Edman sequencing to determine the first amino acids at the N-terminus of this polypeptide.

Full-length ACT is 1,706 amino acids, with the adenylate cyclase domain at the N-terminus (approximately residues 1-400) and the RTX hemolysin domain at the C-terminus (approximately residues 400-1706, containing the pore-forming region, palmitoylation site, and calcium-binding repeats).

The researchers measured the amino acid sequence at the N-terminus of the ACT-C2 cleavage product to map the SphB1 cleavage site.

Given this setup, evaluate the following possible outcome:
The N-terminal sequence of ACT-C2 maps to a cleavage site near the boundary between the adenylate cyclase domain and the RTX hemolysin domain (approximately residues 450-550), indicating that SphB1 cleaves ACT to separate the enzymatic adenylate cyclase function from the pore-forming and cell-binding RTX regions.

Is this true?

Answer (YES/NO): NO